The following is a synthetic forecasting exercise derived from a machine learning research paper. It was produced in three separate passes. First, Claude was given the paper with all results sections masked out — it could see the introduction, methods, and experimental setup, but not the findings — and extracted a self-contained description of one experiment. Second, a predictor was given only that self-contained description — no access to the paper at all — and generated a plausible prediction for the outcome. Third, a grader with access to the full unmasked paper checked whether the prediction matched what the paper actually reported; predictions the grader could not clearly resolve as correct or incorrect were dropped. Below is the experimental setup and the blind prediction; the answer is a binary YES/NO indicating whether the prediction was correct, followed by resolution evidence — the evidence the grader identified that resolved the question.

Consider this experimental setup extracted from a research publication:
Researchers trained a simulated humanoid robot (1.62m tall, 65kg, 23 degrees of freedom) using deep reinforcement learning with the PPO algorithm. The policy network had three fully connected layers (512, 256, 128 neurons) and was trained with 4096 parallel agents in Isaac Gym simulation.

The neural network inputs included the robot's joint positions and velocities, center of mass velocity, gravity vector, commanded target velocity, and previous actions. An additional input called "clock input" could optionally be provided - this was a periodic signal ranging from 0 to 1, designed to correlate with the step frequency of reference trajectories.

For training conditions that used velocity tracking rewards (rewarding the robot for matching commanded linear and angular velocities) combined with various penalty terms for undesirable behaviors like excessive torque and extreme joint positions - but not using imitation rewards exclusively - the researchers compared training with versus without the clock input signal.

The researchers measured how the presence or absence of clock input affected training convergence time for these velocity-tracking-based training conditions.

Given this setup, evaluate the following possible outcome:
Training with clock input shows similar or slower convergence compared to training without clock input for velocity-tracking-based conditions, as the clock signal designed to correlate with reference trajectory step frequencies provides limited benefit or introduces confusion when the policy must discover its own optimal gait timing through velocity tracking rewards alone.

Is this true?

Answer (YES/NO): NO